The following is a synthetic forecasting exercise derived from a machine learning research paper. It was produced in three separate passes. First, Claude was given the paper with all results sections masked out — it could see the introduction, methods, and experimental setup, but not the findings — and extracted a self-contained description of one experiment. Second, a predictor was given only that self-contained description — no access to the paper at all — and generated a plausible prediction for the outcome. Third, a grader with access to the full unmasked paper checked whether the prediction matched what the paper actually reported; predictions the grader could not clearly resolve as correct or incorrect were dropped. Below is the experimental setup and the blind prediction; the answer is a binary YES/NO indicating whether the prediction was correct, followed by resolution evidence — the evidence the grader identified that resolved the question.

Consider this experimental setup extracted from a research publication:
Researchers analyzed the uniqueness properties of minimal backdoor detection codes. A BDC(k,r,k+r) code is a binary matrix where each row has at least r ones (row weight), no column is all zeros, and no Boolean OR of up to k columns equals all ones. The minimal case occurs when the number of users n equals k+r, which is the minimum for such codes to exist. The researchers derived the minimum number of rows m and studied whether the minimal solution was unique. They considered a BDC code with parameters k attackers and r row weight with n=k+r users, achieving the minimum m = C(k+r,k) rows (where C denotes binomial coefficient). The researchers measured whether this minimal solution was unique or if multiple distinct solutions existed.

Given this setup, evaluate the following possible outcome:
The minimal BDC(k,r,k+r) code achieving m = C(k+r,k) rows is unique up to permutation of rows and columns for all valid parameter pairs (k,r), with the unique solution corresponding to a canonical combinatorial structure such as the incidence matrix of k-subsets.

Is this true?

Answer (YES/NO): YES